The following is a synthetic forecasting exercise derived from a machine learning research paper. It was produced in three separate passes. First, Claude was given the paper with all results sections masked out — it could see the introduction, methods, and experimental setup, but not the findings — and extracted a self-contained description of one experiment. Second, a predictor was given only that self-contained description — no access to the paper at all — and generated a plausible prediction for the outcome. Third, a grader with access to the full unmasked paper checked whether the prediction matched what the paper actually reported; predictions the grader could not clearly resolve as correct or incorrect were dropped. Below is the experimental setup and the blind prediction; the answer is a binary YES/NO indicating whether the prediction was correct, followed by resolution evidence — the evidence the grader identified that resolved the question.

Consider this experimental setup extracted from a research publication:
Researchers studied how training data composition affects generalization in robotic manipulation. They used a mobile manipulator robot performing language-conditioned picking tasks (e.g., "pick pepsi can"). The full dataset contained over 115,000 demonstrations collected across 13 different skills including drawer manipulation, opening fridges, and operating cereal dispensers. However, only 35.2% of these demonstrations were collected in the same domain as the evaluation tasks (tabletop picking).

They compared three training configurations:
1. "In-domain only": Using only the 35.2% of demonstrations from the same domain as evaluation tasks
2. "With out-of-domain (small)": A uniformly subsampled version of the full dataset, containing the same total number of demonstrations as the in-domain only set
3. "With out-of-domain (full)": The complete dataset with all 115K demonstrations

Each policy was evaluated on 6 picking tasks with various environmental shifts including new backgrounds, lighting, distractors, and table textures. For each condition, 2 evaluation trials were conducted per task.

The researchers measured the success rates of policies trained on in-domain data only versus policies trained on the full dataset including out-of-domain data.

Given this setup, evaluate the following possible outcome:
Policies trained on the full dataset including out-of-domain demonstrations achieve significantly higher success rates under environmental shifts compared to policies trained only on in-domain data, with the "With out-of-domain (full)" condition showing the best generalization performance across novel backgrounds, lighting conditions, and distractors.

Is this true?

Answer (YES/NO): YES